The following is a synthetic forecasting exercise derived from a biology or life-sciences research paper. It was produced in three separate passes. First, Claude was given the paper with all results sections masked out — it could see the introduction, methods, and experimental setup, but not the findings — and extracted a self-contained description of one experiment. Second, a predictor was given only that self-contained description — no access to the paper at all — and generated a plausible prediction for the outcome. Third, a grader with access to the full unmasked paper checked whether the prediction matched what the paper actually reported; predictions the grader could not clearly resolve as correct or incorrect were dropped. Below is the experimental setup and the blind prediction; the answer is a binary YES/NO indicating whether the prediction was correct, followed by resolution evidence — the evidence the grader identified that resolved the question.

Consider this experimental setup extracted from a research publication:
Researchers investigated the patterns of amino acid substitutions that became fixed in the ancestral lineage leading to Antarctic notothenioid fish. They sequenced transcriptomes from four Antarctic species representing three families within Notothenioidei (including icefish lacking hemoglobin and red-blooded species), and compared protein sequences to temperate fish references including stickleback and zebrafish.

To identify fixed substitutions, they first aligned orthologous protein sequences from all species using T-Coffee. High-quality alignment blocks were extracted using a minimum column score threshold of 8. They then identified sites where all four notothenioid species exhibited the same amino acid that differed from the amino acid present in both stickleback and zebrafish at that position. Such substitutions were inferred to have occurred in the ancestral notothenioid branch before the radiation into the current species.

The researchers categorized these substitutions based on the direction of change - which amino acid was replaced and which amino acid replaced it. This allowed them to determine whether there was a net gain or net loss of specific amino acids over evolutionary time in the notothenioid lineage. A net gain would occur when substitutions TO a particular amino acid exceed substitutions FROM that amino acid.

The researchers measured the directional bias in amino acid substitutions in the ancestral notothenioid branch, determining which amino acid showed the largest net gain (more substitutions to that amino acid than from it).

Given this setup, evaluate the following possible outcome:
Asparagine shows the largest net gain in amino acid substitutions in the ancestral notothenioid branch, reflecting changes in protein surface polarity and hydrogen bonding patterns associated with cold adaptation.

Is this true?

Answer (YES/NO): NO